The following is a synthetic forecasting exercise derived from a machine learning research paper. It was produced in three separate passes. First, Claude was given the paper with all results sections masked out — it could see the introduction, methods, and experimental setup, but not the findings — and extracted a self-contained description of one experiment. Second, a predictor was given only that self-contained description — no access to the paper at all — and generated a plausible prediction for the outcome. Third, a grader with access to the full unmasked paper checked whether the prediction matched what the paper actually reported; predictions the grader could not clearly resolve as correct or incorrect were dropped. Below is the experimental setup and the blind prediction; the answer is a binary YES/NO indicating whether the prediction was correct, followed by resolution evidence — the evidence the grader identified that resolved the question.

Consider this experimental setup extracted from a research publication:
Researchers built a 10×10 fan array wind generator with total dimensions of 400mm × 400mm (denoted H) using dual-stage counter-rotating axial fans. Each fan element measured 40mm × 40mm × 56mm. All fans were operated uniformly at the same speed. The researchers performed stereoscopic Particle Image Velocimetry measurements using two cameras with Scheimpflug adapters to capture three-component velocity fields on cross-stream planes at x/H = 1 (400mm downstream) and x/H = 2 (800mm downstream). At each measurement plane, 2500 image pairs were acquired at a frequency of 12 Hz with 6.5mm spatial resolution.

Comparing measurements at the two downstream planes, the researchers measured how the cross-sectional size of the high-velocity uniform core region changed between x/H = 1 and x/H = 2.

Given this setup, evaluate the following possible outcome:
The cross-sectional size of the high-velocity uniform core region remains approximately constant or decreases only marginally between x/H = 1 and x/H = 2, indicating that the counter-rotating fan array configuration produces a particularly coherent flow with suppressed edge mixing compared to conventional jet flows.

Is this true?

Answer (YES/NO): NO